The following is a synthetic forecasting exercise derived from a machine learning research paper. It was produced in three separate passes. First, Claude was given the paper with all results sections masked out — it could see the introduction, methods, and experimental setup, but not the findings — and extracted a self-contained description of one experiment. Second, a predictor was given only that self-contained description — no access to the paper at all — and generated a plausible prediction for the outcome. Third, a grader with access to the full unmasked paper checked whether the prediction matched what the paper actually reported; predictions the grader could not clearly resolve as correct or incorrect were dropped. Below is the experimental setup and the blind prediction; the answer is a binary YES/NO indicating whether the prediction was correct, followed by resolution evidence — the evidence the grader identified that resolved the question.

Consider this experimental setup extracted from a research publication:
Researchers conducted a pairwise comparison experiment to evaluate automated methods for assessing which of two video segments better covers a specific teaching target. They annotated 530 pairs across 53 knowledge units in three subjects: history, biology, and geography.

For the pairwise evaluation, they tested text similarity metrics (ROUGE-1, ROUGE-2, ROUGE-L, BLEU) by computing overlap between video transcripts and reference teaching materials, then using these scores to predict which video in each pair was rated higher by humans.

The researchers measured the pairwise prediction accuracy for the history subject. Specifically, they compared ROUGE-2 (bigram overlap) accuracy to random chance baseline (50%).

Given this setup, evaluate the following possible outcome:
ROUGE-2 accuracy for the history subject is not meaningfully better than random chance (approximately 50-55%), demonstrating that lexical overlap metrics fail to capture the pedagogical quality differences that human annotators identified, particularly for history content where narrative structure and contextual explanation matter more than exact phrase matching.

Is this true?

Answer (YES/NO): YES